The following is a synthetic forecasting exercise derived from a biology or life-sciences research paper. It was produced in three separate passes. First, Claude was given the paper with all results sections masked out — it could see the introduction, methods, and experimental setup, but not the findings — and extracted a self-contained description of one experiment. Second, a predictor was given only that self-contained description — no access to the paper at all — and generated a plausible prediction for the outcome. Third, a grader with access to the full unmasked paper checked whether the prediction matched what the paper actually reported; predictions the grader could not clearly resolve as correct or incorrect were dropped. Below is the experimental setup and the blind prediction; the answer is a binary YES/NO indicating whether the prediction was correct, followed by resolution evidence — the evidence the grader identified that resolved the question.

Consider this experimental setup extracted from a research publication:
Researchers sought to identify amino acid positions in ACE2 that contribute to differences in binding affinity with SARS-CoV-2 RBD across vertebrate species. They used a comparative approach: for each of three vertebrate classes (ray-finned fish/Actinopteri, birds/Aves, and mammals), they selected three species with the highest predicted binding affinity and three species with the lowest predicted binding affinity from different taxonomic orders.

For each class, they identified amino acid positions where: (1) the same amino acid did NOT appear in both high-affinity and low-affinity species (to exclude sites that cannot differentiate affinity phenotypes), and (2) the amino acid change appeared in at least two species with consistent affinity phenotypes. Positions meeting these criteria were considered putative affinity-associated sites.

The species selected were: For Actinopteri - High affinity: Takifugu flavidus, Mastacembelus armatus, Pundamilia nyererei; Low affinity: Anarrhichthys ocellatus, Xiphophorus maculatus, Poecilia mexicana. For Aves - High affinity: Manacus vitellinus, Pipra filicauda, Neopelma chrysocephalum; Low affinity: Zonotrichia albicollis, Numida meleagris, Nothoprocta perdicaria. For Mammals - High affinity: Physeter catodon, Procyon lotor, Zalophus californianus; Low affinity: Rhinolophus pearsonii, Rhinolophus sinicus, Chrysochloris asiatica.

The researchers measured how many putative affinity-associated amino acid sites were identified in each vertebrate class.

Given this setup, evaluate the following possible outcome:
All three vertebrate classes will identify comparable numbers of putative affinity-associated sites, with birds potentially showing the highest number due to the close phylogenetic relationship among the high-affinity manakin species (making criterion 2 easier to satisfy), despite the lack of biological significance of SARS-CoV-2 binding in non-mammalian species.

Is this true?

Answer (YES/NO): NO